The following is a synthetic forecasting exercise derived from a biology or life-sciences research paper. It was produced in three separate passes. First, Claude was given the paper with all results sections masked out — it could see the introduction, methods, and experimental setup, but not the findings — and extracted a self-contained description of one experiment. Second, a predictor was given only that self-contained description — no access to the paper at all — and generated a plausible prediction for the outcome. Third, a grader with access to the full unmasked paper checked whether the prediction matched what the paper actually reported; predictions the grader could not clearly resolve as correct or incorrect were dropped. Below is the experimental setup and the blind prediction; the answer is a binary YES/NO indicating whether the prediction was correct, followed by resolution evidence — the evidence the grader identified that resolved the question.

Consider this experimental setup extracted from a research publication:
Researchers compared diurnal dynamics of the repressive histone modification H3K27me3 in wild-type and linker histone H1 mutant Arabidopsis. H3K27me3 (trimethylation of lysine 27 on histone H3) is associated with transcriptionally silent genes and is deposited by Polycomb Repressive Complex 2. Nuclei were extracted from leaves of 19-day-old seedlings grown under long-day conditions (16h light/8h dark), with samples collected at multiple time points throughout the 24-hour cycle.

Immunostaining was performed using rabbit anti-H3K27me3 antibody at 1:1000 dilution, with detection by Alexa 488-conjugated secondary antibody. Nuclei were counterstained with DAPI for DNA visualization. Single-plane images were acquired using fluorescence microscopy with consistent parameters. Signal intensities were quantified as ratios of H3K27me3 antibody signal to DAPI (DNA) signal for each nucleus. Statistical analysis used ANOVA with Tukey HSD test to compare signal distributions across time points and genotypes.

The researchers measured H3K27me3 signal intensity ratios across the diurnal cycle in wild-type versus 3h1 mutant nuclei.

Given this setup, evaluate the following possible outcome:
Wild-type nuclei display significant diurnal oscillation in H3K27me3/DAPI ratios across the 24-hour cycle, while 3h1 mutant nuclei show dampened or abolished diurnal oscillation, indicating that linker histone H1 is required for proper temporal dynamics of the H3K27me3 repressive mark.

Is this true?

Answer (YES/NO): YES